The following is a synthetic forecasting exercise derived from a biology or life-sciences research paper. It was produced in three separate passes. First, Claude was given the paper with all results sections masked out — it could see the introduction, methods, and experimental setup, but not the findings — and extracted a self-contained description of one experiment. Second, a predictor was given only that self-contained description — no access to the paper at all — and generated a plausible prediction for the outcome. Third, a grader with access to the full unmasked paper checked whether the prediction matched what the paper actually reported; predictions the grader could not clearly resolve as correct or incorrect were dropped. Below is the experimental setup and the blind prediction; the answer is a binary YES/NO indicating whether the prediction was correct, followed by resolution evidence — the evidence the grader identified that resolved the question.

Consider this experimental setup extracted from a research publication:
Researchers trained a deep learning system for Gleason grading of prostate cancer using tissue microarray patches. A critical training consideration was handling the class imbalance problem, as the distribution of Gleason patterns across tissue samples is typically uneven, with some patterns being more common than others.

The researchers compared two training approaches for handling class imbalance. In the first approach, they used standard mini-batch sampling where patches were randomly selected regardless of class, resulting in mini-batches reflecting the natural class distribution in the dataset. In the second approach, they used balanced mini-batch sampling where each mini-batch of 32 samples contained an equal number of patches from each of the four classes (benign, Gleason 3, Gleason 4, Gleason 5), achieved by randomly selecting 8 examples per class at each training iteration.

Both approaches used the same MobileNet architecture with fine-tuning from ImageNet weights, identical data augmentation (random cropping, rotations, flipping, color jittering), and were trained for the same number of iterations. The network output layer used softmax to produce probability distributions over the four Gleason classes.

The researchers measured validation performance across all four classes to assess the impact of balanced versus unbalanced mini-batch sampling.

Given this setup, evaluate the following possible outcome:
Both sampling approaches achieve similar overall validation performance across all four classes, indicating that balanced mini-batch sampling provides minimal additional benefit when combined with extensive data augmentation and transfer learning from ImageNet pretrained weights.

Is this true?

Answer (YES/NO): NO